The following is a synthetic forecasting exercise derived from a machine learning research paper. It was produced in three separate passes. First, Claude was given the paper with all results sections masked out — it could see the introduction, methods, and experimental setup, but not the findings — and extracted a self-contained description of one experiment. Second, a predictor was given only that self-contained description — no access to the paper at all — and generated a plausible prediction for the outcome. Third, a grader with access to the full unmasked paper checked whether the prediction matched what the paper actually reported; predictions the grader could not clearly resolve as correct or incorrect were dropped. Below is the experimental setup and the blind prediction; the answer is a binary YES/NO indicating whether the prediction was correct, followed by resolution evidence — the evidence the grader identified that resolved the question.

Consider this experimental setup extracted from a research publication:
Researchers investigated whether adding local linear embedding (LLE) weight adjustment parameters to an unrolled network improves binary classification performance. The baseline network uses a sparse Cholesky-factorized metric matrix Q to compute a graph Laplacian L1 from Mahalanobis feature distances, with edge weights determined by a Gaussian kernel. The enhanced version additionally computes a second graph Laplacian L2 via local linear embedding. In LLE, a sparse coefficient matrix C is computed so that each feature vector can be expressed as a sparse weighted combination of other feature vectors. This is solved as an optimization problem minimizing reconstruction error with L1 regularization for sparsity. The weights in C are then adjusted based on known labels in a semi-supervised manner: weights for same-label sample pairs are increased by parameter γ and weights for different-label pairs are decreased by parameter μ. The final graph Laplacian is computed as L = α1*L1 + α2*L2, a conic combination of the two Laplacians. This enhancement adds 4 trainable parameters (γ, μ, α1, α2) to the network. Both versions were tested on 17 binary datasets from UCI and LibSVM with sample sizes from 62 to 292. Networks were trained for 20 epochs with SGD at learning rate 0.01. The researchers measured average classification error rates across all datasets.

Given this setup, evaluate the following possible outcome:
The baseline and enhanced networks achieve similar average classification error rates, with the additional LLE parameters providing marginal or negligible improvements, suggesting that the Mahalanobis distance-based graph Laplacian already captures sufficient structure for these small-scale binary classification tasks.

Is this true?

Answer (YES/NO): NO